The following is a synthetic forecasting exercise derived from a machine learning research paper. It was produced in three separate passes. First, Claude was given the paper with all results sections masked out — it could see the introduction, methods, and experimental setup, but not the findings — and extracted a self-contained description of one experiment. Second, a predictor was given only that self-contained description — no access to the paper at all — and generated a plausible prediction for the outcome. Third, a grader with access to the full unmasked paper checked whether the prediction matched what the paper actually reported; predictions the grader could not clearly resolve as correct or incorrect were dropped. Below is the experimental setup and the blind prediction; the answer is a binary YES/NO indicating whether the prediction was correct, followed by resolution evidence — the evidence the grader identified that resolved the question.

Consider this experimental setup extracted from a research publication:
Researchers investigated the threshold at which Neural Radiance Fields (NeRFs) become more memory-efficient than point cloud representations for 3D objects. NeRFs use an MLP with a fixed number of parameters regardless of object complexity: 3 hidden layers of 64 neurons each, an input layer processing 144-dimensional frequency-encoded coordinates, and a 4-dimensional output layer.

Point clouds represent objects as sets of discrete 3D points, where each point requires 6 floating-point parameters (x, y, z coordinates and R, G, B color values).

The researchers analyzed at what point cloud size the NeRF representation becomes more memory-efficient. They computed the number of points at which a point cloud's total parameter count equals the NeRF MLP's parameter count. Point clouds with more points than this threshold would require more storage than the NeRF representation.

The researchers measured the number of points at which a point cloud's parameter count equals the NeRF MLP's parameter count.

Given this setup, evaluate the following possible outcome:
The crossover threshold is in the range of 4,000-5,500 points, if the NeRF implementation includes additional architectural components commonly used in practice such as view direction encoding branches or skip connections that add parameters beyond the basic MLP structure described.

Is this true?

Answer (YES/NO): NO